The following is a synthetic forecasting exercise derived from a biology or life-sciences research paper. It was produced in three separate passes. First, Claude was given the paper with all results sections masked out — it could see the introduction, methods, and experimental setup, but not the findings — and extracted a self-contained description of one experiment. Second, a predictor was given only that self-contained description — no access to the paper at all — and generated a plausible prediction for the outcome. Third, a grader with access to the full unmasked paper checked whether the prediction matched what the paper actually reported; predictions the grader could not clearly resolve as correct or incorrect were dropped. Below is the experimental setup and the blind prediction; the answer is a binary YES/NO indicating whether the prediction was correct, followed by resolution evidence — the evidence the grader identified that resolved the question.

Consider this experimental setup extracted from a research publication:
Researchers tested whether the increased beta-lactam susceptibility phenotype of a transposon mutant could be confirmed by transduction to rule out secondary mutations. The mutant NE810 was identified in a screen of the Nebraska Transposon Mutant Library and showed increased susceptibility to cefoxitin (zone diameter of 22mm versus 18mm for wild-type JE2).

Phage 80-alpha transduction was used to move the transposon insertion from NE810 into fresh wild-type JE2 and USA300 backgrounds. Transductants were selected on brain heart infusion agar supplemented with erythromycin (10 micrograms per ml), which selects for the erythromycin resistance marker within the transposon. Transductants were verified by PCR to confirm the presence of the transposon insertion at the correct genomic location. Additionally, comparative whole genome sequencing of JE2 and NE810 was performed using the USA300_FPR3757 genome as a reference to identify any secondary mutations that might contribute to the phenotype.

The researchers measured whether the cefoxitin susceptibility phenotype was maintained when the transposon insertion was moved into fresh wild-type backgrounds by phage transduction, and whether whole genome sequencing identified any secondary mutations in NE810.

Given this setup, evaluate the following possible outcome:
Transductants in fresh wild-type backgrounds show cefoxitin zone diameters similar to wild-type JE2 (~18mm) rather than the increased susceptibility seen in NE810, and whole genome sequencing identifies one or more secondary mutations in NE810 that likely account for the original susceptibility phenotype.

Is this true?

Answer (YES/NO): NO